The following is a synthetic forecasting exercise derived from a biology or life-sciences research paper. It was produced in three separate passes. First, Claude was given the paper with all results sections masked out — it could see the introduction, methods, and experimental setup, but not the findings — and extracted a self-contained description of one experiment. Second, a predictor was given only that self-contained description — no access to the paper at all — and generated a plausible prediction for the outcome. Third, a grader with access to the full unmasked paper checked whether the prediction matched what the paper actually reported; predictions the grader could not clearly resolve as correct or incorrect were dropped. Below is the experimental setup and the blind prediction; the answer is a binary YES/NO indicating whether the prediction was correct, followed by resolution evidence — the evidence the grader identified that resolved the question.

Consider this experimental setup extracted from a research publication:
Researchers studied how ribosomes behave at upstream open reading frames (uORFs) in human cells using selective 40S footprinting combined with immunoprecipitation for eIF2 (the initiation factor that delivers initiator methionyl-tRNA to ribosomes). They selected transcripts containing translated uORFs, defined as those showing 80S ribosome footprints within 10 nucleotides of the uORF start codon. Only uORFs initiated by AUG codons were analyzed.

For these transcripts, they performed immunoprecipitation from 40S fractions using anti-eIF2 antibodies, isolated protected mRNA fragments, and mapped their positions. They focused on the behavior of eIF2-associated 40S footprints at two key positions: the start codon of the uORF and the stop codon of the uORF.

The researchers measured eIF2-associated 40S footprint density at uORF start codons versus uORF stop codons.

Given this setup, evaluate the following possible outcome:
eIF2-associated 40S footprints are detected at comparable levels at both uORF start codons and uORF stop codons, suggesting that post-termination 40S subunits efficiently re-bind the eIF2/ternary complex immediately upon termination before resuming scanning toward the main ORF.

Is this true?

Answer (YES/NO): NO